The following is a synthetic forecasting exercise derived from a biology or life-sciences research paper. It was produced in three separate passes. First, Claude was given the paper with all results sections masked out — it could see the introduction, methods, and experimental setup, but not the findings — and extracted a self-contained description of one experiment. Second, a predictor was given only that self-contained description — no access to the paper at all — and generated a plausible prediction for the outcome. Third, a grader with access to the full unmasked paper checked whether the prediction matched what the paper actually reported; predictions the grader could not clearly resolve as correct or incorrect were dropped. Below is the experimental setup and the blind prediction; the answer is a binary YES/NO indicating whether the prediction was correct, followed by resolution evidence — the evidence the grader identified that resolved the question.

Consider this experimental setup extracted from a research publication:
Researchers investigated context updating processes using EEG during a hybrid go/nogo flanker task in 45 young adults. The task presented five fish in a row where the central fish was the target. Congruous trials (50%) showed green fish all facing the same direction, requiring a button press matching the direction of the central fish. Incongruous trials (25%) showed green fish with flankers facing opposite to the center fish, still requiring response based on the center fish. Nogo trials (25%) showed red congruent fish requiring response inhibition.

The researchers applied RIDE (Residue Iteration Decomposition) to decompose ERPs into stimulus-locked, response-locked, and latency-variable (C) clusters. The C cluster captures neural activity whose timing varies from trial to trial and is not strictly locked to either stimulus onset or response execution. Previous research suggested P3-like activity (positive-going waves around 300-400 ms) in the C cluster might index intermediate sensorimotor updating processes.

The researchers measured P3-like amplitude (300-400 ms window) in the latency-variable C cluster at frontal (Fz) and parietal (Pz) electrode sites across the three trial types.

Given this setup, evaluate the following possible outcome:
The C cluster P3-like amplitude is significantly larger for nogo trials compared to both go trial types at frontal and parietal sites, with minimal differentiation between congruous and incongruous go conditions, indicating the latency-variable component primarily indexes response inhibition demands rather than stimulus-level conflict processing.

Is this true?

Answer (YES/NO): YES